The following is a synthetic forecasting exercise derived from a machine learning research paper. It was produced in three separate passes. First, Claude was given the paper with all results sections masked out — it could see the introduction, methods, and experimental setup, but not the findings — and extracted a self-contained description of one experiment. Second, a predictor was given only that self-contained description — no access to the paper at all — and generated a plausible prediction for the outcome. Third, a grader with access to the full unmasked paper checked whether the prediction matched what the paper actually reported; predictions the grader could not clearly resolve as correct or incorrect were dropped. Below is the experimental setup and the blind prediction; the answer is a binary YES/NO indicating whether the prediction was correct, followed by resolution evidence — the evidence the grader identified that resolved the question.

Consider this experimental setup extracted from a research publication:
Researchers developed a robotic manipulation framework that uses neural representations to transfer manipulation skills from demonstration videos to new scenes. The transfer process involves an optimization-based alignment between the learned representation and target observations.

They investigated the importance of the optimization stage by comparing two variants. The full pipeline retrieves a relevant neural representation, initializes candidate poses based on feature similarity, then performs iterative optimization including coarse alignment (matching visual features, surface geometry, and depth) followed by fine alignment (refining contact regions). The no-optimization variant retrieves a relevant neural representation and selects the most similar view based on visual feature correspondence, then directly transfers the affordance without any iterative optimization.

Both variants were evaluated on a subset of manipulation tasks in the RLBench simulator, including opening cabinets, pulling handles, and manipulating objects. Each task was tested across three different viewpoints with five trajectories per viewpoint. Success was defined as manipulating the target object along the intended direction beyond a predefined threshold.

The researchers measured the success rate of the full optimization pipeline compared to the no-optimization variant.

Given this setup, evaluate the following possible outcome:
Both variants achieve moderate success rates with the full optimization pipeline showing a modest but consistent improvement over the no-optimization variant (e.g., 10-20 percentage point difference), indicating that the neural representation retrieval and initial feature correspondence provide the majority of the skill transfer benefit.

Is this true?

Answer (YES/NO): NO